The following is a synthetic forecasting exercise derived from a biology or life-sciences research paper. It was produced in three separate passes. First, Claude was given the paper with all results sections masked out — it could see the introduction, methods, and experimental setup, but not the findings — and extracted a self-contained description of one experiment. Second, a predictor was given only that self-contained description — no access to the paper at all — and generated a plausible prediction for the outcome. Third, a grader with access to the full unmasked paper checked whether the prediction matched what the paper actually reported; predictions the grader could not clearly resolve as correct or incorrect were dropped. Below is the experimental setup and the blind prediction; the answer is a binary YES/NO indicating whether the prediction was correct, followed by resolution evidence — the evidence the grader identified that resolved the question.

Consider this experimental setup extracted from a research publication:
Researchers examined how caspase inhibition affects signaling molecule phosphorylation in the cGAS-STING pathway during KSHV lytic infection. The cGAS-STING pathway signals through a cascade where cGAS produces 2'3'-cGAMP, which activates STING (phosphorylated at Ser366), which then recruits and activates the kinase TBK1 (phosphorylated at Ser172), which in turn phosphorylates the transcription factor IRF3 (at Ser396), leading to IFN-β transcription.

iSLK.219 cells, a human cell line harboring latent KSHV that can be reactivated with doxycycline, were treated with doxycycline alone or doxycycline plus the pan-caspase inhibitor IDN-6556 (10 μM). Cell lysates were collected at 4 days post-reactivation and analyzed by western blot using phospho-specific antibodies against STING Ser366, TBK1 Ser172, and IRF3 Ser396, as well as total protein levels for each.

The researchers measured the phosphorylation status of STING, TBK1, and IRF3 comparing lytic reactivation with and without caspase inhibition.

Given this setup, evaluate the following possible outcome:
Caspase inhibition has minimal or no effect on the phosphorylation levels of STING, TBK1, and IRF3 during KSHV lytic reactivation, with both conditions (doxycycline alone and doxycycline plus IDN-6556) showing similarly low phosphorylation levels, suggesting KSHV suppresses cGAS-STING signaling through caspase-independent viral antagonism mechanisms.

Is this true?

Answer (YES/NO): NO